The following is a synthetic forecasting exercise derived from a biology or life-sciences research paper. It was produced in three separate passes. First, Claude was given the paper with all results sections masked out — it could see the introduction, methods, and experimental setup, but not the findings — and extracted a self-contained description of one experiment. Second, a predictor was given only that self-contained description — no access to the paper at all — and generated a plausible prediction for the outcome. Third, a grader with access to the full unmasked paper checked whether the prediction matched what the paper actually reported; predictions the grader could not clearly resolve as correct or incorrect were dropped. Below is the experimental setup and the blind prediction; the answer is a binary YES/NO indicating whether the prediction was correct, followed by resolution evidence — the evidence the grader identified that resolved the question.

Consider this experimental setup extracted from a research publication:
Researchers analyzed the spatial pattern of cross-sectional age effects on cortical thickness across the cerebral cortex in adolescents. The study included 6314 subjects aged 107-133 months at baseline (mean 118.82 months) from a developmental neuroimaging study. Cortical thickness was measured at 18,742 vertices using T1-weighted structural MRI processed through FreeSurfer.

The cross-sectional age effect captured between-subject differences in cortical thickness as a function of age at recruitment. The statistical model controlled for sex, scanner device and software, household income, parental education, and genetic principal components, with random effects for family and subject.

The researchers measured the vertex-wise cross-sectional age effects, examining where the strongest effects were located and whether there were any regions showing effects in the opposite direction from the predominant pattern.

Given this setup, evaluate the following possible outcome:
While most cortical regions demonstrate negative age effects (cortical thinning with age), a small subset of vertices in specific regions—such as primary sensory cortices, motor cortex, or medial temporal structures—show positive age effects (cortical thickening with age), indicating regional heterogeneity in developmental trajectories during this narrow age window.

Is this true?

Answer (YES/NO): YES